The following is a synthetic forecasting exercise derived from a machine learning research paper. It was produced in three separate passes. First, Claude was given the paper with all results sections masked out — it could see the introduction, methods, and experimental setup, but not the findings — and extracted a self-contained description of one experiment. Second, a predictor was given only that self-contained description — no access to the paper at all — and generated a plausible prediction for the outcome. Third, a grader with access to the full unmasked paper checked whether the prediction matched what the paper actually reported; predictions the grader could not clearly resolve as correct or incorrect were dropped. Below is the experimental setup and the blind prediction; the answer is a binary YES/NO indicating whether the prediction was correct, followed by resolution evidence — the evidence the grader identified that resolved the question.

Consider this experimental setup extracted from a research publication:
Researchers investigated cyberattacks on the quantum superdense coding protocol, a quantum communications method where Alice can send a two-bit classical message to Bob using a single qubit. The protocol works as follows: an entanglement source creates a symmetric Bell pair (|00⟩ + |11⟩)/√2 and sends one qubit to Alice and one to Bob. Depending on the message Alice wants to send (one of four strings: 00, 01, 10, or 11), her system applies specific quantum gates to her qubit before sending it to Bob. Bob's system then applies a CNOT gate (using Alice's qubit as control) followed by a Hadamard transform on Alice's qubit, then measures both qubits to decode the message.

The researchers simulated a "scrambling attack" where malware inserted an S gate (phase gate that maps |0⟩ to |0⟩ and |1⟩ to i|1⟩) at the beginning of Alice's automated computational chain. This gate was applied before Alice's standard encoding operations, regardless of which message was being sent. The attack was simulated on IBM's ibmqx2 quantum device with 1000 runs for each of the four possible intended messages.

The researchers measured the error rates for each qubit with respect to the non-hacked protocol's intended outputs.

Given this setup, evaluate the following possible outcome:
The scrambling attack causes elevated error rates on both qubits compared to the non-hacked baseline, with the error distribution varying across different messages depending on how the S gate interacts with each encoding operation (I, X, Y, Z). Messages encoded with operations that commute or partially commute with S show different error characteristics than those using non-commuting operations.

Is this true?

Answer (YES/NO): NO